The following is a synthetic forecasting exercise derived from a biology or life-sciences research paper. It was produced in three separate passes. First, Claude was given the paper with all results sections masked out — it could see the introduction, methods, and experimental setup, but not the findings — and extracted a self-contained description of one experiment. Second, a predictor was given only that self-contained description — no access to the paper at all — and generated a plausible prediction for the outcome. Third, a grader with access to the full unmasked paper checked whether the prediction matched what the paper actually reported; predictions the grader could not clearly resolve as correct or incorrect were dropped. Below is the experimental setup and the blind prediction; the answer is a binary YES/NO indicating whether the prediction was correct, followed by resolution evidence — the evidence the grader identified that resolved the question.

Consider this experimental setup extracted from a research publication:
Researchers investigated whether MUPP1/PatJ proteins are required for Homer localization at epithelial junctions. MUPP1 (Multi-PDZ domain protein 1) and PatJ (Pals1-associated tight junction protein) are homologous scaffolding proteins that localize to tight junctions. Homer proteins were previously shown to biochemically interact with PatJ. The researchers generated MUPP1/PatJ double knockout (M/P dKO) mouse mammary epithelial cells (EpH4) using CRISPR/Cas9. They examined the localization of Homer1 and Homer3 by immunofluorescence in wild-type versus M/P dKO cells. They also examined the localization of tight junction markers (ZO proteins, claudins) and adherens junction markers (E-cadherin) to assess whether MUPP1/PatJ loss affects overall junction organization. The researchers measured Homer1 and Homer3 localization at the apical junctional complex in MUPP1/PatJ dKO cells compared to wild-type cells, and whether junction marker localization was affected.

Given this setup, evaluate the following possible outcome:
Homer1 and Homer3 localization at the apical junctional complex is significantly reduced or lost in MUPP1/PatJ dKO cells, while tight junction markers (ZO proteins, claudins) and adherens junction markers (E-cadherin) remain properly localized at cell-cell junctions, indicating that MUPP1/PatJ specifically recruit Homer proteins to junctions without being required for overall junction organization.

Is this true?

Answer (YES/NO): YES